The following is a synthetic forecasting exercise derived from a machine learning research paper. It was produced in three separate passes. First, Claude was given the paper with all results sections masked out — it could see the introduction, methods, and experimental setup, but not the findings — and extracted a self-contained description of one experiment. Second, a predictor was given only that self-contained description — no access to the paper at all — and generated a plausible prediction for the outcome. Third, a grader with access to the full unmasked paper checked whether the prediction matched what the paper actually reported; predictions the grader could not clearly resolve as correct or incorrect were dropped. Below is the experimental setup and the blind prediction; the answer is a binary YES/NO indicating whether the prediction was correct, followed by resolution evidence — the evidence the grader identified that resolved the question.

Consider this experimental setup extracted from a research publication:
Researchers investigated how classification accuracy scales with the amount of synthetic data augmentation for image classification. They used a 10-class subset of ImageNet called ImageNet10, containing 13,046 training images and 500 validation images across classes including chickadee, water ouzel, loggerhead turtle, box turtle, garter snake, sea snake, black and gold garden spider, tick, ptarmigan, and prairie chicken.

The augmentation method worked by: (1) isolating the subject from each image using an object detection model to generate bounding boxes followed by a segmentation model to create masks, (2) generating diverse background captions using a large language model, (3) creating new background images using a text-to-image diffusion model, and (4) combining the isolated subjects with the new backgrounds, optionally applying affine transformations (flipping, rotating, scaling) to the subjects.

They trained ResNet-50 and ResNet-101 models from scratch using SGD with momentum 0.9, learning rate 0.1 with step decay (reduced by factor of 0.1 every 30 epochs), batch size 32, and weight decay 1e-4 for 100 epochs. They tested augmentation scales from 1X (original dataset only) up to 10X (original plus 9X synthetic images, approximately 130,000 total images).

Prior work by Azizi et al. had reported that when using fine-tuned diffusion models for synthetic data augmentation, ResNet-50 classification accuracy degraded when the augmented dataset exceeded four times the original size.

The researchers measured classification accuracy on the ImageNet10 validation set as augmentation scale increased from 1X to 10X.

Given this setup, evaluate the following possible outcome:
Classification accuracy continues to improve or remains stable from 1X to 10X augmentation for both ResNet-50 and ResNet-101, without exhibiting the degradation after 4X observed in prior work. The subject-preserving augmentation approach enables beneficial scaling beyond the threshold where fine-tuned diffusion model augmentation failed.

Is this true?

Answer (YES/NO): YES